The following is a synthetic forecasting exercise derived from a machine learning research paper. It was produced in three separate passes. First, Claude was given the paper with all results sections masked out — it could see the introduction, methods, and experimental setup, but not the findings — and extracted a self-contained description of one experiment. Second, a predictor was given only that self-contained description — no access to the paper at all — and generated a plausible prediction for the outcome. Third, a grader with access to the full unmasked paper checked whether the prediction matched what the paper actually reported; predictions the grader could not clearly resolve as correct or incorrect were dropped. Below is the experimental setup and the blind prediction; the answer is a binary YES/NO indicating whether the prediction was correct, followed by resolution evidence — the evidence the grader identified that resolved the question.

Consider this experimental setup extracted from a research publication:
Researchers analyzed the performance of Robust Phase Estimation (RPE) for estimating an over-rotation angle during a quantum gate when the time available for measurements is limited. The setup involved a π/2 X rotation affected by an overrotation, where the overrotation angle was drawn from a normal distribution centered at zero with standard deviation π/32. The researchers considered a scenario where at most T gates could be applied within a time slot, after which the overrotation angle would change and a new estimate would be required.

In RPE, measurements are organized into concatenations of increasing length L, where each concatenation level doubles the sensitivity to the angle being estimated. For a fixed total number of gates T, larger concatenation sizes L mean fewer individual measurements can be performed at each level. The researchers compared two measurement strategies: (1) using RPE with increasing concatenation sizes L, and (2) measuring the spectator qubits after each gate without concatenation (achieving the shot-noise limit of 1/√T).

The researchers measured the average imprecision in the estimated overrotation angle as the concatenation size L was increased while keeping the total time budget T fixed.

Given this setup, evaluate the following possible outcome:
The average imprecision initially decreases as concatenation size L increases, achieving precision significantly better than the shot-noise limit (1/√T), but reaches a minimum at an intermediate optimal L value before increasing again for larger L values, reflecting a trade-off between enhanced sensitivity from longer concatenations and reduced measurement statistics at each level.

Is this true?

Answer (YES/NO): YES